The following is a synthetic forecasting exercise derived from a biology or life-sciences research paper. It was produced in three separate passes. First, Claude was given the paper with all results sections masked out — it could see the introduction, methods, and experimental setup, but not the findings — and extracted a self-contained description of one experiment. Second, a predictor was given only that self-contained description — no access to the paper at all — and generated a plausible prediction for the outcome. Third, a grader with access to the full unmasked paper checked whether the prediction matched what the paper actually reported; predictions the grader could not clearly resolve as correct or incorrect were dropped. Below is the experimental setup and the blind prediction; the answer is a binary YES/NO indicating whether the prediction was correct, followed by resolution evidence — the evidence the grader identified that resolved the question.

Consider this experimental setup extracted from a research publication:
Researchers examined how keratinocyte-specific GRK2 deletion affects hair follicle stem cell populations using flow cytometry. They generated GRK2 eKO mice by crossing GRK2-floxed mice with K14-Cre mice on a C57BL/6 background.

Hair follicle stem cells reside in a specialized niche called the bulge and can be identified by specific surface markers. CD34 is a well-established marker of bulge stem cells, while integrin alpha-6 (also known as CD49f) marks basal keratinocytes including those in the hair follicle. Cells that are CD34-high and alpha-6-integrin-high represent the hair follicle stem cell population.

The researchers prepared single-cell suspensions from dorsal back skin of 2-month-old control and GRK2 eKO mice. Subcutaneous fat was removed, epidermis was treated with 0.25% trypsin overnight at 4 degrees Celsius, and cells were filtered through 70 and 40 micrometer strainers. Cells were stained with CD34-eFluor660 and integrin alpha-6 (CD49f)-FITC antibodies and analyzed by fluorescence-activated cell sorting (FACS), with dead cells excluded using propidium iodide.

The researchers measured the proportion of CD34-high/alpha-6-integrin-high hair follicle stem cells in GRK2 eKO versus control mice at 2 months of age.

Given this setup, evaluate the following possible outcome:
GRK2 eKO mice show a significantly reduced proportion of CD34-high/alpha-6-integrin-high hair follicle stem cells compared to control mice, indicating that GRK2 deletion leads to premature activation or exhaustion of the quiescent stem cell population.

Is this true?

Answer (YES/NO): NO